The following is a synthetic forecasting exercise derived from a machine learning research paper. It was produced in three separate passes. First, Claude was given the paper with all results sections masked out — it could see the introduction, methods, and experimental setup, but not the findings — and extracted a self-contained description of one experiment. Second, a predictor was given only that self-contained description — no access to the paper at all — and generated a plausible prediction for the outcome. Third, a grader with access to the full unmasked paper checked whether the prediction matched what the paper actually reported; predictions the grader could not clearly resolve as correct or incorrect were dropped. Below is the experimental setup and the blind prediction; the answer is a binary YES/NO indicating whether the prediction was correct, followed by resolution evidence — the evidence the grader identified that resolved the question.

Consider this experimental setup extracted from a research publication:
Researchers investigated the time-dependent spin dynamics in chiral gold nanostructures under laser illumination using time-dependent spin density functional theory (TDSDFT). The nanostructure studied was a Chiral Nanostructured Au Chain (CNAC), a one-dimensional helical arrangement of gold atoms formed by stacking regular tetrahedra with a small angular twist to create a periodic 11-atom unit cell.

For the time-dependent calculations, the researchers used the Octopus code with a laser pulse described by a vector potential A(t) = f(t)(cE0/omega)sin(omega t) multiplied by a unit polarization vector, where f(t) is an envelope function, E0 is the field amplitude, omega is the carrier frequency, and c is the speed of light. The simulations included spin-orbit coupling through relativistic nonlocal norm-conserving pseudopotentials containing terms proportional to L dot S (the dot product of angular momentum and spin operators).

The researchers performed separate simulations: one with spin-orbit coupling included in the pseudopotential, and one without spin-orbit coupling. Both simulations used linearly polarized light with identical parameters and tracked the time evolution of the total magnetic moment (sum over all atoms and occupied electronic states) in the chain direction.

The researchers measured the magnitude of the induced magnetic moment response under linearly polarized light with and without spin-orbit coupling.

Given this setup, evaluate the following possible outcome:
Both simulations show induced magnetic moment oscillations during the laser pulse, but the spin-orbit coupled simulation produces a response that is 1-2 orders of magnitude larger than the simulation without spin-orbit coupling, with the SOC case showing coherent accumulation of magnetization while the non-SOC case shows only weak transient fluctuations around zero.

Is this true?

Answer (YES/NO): NO